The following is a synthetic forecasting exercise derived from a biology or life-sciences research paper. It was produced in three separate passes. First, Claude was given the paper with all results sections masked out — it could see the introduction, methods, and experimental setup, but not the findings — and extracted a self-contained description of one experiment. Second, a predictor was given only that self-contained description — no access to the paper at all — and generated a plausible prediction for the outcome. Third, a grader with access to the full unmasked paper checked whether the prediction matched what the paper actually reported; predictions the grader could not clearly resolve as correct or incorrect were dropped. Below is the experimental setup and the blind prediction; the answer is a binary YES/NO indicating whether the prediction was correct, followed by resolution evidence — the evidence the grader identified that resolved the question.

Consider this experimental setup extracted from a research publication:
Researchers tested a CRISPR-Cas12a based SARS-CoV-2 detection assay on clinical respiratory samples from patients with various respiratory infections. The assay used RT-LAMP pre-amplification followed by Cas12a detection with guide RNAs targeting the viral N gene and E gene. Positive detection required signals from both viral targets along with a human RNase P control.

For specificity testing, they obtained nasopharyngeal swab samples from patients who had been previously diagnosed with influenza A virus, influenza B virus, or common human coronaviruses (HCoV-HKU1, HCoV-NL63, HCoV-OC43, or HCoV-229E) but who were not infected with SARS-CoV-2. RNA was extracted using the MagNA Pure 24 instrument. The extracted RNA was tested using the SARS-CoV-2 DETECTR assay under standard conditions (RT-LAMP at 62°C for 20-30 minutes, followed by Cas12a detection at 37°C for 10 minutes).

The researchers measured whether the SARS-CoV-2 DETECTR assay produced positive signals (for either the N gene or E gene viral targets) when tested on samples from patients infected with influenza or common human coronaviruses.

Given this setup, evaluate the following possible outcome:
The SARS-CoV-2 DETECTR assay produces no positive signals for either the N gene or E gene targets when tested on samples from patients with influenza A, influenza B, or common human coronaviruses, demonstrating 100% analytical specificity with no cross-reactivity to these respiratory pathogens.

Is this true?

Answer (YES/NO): YES